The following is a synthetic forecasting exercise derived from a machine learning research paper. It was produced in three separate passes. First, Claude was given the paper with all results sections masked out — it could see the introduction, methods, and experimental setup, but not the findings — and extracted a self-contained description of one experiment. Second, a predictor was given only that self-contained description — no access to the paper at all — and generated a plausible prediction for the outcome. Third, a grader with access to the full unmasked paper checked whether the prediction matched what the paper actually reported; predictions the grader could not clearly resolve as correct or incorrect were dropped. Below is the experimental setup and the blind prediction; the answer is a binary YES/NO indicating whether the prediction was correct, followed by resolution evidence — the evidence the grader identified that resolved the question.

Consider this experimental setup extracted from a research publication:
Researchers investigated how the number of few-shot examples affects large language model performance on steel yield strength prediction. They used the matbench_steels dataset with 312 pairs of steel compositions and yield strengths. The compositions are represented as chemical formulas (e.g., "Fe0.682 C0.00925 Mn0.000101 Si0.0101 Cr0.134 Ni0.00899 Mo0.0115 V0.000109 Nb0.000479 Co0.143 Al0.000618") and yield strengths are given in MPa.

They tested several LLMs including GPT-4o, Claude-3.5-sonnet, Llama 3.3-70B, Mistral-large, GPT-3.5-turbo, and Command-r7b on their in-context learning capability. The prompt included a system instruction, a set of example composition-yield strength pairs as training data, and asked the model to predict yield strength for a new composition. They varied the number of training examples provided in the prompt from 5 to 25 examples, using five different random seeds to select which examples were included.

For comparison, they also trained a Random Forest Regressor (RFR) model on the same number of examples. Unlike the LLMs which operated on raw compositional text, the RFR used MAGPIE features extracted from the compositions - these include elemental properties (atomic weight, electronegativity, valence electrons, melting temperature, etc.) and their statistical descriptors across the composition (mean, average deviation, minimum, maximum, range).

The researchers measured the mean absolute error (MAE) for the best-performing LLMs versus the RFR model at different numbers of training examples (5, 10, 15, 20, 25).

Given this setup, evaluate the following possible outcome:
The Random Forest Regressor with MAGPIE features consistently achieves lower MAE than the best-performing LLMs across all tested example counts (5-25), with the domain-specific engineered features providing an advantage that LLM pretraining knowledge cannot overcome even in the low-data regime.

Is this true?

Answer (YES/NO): NO